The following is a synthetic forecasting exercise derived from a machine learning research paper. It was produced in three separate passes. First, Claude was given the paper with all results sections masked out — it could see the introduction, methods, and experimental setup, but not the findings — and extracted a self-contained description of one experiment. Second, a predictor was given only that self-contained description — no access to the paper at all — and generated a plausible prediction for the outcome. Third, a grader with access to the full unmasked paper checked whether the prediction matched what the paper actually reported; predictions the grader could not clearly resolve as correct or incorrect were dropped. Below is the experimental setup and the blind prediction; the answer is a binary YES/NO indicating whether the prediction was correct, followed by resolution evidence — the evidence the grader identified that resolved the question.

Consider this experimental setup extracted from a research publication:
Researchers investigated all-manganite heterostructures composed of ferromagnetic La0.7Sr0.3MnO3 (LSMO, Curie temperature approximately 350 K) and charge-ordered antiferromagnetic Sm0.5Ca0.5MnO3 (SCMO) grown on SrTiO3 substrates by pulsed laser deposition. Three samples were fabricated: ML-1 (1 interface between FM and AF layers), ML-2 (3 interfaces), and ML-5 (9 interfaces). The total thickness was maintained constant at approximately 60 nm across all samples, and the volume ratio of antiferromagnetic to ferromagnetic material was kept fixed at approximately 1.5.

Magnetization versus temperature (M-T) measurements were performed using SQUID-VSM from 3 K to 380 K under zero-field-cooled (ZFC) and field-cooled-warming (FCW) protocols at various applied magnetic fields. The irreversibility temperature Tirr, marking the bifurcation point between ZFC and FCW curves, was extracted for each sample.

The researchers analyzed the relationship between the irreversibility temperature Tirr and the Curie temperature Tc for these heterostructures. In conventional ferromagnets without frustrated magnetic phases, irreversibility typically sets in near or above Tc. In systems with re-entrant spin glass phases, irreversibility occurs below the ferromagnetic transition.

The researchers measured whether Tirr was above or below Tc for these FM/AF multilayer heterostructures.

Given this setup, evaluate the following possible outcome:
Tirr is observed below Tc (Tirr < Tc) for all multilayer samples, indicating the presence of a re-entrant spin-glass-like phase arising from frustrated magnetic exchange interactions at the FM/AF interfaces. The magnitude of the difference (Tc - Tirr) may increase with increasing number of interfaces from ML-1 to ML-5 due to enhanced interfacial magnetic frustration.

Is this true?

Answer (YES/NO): YES